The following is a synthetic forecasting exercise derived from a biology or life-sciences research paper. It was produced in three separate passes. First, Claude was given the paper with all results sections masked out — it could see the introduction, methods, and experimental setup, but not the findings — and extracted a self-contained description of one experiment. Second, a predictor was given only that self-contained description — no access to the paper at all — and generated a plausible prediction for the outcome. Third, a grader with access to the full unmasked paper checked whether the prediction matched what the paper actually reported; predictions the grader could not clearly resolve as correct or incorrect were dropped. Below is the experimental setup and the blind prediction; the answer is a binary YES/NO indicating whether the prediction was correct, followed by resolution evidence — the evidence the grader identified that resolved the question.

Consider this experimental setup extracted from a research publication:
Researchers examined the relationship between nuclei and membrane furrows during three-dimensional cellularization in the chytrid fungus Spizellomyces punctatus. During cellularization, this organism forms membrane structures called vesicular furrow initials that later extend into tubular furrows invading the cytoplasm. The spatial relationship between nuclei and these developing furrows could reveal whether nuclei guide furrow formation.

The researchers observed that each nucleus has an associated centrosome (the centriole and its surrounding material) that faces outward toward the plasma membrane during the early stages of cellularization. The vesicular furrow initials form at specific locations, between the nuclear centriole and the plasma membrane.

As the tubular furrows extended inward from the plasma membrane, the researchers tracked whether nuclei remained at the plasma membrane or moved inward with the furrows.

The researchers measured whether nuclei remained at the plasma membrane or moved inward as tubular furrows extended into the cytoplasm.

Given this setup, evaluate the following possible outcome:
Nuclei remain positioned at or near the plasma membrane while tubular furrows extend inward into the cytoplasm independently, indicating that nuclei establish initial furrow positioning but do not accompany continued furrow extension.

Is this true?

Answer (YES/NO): NO